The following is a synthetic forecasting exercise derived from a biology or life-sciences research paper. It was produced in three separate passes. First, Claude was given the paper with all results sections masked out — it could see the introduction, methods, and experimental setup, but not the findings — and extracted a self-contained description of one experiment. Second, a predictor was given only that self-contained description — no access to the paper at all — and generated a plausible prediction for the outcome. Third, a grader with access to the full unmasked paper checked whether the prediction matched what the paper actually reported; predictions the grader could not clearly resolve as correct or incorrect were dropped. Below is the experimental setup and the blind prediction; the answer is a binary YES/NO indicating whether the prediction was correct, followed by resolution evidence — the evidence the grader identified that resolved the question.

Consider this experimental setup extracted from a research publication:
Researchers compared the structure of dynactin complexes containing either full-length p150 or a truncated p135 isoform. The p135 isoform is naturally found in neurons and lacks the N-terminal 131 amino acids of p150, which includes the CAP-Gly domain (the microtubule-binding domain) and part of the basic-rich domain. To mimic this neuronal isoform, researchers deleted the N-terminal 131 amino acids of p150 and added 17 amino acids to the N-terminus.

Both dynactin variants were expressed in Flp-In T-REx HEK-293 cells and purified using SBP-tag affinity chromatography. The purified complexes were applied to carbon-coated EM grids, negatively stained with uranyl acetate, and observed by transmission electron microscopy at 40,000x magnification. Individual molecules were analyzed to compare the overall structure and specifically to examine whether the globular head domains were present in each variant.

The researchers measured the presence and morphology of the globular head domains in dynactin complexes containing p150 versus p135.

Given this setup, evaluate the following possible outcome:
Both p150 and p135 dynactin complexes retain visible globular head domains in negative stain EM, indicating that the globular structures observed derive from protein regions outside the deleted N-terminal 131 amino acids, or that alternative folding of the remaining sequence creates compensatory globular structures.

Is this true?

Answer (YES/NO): YES